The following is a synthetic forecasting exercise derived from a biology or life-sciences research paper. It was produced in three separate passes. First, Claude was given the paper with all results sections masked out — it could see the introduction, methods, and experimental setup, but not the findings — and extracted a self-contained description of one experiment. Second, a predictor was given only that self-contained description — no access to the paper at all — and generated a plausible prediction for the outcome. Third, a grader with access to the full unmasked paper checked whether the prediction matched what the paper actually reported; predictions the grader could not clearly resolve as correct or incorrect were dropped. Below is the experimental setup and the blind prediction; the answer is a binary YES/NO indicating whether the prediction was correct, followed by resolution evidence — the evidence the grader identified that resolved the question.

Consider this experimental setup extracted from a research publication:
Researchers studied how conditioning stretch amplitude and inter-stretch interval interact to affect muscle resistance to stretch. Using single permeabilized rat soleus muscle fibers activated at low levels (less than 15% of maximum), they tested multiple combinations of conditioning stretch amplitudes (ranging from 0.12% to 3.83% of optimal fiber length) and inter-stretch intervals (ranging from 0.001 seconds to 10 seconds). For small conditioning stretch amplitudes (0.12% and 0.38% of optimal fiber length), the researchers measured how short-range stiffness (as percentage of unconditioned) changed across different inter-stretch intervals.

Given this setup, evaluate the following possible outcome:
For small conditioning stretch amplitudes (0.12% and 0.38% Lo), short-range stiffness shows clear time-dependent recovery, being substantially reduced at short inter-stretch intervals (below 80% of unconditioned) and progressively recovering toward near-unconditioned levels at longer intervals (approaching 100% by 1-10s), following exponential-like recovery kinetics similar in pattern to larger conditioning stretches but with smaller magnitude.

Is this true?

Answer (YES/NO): NO